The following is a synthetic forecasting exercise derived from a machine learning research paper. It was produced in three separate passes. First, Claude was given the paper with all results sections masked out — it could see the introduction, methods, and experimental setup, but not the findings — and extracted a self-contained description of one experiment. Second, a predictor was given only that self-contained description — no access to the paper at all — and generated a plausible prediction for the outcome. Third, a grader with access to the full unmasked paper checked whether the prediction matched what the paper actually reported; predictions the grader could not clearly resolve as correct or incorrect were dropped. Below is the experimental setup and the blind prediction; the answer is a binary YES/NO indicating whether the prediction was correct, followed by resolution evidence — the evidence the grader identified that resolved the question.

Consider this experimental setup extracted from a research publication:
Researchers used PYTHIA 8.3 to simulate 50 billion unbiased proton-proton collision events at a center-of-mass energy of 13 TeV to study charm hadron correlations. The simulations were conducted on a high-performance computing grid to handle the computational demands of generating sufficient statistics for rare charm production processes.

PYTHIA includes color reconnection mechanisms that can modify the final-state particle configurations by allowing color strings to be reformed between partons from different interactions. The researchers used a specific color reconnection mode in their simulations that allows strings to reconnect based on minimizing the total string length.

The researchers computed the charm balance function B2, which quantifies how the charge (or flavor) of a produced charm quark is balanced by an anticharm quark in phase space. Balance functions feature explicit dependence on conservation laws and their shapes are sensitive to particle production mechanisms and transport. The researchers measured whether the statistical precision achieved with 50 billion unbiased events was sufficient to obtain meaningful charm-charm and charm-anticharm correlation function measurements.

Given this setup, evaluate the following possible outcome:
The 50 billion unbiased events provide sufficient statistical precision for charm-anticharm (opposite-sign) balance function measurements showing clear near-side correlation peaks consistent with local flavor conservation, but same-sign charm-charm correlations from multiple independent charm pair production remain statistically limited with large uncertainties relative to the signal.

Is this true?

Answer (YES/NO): NO